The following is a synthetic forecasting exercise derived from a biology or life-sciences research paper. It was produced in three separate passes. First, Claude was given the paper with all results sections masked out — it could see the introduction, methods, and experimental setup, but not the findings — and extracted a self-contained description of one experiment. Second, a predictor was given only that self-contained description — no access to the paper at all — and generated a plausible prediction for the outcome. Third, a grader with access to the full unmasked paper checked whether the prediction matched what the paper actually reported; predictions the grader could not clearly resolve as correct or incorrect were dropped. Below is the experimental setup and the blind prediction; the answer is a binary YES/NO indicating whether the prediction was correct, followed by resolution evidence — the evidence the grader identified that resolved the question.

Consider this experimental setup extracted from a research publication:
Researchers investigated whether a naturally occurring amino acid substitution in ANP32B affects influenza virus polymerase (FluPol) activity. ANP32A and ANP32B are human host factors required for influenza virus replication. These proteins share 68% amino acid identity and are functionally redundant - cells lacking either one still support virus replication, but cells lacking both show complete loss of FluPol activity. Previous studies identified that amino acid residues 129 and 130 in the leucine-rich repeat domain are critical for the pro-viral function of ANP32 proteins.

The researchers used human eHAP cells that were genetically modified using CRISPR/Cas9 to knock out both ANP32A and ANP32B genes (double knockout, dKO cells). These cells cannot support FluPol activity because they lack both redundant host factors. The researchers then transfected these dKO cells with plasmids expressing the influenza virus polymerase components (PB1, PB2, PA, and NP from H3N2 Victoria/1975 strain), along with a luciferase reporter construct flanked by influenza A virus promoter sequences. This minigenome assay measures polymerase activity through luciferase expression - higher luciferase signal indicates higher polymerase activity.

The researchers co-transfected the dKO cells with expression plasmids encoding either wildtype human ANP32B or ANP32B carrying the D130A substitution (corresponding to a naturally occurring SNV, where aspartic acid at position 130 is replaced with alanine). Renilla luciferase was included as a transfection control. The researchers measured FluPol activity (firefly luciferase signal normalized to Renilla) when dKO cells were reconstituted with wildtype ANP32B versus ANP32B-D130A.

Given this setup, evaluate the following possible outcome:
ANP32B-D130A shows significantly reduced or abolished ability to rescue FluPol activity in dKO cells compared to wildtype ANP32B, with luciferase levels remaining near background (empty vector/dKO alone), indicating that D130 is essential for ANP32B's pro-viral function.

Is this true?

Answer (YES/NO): NO